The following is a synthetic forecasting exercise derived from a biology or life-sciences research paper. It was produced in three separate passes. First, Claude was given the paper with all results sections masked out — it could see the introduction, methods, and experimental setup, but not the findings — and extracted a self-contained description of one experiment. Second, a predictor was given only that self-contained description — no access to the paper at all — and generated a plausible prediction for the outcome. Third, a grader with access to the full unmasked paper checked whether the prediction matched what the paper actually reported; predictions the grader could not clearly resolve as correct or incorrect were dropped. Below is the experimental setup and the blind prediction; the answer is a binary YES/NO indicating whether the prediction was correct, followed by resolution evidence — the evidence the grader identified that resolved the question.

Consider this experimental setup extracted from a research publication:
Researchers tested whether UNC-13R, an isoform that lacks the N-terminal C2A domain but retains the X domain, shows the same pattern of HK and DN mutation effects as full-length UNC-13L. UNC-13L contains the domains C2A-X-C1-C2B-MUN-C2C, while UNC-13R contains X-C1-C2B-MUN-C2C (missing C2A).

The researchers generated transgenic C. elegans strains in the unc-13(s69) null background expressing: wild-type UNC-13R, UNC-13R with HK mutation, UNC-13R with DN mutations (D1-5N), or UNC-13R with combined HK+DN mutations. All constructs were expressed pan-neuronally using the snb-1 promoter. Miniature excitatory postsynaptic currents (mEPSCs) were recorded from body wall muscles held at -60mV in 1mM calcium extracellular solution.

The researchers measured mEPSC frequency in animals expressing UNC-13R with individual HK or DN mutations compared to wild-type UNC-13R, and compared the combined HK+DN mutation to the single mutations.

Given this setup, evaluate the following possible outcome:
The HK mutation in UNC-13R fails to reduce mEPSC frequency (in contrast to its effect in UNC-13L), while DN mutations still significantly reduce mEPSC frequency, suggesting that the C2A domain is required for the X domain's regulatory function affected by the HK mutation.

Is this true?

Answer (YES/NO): NO